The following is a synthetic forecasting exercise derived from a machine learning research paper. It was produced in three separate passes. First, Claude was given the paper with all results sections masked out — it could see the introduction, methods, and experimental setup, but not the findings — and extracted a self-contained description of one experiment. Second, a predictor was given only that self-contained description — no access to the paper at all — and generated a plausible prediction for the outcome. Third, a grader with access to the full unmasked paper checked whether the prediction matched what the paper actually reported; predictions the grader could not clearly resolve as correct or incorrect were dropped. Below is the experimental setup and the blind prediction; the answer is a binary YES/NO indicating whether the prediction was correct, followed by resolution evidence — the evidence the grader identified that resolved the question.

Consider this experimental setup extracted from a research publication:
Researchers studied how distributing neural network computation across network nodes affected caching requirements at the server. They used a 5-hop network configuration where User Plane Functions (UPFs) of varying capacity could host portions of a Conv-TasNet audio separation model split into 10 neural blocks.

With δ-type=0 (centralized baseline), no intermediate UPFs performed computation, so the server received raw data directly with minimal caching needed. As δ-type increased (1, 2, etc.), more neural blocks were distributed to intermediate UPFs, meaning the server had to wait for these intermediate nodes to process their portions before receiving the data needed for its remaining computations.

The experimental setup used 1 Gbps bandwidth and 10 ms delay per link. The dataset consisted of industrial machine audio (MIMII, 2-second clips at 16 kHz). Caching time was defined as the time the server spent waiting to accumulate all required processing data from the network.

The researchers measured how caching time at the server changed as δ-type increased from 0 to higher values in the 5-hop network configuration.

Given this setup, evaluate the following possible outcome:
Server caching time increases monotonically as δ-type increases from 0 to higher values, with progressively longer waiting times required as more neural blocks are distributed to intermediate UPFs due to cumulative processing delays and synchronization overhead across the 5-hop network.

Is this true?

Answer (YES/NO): NO